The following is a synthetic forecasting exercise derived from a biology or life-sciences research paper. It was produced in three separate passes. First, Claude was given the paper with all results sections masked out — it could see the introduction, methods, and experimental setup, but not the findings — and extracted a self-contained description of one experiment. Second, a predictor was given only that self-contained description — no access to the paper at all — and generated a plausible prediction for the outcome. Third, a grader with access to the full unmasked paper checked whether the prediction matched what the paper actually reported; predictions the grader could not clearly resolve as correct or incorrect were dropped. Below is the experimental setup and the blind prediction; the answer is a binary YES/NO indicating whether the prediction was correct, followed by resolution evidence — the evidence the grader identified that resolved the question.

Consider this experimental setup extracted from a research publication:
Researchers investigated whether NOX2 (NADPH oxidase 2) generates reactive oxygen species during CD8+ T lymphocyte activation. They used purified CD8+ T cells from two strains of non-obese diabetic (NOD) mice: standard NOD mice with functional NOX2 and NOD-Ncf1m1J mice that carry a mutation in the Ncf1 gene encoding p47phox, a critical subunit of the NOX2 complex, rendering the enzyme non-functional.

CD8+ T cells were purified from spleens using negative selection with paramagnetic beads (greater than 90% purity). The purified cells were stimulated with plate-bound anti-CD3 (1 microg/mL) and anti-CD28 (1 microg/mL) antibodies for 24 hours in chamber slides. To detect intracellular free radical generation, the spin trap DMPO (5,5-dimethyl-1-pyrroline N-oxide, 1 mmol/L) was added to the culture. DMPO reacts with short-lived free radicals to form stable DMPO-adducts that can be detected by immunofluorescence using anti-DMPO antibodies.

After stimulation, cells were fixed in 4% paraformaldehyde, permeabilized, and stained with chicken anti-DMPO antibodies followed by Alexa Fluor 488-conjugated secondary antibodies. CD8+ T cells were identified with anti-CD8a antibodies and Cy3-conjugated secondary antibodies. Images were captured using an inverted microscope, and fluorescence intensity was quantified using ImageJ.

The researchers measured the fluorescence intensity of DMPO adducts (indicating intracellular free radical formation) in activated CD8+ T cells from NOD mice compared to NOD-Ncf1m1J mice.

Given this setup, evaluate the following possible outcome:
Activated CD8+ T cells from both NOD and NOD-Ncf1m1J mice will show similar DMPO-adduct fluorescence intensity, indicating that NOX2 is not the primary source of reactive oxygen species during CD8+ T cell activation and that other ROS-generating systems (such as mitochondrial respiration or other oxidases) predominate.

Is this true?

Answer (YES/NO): NO